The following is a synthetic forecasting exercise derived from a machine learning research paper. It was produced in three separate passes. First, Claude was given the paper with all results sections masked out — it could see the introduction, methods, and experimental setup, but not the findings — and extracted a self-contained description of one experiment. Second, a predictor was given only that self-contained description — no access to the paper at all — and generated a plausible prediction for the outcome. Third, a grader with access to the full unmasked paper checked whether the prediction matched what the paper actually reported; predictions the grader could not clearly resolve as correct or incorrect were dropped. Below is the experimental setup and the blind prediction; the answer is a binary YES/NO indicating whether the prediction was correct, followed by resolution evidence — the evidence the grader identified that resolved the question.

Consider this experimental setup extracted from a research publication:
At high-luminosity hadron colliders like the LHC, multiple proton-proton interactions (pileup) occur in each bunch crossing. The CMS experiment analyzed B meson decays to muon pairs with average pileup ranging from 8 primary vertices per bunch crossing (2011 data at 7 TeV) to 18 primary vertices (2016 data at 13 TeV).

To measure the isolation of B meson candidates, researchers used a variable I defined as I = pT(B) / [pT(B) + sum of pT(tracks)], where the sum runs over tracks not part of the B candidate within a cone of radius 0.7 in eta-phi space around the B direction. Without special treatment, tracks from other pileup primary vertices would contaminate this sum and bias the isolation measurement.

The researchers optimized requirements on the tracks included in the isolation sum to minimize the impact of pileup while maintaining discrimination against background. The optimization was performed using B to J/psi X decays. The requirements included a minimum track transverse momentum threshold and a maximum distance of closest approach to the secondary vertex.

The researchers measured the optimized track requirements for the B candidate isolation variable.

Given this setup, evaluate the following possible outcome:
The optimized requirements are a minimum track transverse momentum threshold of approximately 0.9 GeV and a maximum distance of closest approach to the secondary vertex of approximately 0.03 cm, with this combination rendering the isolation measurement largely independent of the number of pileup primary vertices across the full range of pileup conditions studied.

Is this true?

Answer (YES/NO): NO